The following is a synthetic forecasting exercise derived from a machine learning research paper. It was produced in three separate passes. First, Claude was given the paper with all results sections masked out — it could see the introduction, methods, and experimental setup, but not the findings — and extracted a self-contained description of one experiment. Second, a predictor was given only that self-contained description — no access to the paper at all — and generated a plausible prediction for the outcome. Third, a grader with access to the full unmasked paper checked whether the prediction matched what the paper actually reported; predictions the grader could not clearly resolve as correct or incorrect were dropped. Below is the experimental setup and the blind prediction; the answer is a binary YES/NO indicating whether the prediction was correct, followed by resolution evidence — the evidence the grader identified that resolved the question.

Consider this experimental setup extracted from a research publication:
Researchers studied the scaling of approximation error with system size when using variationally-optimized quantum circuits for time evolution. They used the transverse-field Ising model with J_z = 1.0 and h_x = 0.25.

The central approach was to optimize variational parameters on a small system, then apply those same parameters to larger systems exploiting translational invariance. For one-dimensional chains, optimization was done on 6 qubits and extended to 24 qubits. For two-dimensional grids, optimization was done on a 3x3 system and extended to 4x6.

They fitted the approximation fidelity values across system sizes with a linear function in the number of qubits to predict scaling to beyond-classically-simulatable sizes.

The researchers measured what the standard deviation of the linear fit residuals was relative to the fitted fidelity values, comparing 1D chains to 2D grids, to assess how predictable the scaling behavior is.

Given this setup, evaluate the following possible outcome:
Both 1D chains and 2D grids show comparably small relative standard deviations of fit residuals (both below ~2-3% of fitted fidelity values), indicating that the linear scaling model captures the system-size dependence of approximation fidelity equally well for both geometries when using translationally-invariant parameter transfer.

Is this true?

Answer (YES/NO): NO